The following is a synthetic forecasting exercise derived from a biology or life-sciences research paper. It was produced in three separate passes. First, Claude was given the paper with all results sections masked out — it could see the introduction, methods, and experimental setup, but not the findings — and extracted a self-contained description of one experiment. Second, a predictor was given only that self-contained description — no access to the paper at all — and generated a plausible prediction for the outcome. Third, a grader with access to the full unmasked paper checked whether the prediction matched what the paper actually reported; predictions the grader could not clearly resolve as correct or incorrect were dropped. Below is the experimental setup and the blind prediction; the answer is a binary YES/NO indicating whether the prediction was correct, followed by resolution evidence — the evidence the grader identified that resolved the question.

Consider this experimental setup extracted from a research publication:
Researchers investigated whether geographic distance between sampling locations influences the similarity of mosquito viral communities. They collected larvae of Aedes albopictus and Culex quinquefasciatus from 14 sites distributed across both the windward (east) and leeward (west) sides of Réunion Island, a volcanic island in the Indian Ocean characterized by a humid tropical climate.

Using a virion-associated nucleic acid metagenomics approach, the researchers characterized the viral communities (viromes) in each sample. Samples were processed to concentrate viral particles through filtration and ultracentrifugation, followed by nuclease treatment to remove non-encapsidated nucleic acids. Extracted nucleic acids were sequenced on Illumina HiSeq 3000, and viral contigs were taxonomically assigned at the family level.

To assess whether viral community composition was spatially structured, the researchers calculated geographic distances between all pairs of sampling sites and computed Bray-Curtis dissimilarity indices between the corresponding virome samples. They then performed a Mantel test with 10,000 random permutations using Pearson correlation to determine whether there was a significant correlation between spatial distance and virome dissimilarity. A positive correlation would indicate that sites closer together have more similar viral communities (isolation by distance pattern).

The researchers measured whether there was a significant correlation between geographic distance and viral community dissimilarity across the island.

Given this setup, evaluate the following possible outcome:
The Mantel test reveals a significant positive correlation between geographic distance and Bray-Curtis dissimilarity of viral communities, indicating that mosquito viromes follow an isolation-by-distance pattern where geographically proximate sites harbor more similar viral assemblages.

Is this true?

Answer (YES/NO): NO